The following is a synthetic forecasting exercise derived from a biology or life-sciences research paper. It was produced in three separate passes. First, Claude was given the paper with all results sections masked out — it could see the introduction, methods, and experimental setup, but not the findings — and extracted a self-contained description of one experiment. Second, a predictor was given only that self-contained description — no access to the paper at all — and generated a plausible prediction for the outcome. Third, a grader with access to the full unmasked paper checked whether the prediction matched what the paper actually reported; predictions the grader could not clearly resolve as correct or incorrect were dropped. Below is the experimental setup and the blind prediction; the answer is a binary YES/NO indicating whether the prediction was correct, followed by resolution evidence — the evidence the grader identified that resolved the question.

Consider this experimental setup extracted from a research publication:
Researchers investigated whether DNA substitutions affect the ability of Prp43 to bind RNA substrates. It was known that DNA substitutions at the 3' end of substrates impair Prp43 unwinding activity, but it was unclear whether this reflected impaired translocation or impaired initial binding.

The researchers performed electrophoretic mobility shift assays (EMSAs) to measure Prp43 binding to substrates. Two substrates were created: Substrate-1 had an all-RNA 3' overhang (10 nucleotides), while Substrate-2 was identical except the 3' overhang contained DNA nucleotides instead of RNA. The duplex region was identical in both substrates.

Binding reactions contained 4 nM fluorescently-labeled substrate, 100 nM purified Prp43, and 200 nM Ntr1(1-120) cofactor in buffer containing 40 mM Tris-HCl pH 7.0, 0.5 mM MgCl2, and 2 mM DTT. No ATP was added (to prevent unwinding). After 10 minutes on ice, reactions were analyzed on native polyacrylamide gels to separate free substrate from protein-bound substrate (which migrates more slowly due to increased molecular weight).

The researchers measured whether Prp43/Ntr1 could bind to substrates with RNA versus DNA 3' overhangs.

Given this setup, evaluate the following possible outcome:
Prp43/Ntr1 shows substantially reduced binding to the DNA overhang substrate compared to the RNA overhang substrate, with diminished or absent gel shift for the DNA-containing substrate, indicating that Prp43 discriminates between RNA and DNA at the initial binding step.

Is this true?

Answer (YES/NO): YES